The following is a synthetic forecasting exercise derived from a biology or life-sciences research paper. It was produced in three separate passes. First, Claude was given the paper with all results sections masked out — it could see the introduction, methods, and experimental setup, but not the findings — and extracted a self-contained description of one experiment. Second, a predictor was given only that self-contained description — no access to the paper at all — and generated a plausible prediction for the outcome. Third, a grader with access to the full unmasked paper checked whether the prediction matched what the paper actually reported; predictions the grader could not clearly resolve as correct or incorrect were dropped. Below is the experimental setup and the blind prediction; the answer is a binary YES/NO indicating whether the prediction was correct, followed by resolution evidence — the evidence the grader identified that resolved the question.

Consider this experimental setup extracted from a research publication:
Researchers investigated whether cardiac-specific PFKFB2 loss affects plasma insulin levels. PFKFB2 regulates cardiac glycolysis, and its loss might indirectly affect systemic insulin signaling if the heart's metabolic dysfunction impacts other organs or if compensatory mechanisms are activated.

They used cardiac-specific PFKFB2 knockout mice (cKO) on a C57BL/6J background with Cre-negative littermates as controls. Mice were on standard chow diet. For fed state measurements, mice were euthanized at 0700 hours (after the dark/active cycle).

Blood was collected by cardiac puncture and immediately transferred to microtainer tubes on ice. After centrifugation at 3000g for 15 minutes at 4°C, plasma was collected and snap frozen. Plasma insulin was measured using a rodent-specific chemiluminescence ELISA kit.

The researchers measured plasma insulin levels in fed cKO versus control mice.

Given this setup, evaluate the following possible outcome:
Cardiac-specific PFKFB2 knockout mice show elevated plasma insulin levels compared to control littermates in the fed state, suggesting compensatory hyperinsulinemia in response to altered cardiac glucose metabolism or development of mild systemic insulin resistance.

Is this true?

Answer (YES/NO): NO